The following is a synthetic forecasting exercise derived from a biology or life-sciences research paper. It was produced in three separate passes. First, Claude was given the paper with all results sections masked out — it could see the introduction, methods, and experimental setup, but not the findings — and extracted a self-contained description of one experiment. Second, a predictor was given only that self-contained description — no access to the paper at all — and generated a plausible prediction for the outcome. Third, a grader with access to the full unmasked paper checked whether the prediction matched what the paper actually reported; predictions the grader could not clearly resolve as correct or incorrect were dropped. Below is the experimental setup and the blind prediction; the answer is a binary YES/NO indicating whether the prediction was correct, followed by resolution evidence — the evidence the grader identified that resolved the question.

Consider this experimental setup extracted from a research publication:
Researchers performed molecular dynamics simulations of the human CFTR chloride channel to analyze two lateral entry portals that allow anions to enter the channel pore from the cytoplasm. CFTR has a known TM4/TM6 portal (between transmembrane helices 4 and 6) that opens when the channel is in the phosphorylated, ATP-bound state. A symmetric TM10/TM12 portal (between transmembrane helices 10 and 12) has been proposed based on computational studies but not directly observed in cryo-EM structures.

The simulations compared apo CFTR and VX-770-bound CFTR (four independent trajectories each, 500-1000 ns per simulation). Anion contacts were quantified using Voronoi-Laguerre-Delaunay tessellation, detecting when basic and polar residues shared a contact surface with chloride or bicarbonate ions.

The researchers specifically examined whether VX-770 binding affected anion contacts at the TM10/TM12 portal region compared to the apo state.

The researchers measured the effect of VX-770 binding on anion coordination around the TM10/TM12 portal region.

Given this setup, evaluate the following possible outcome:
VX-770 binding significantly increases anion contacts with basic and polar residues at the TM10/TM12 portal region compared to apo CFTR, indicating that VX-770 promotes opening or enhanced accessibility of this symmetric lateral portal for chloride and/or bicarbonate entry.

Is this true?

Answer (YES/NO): YES